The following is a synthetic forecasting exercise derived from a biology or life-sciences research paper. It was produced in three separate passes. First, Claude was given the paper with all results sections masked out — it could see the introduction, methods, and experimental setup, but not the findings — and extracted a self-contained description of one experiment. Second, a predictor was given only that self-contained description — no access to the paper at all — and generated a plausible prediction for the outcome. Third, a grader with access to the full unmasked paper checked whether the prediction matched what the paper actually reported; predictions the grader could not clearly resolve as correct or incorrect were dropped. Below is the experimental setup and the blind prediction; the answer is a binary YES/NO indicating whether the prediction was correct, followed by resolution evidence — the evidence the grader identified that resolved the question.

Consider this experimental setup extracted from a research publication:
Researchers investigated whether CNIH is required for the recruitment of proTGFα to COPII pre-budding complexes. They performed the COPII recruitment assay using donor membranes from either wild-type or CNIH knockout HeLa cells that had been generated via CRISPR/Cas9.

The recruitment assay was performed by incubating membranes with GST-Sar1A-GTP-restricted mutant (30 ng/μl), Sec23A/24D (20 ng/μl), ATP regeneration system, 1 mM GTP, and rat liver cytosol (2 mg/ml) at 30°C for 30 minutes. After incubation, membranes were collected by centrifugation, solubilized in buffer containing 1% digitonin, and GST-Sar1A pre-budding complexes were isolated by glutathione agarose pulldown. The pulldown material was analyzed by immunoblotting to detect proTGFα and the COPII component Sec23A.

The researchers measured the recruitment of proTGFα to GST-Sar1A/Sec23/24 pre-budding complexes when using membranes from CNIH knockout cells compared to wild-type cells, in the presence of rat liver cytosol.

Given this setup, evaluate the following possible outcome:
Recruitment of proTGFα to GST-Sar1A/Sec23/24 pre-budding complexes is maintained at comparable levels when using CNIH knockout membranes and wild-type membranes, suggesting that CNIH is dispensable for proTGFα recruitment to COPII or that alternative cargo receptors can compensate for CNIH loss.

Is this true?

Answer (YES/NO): NO